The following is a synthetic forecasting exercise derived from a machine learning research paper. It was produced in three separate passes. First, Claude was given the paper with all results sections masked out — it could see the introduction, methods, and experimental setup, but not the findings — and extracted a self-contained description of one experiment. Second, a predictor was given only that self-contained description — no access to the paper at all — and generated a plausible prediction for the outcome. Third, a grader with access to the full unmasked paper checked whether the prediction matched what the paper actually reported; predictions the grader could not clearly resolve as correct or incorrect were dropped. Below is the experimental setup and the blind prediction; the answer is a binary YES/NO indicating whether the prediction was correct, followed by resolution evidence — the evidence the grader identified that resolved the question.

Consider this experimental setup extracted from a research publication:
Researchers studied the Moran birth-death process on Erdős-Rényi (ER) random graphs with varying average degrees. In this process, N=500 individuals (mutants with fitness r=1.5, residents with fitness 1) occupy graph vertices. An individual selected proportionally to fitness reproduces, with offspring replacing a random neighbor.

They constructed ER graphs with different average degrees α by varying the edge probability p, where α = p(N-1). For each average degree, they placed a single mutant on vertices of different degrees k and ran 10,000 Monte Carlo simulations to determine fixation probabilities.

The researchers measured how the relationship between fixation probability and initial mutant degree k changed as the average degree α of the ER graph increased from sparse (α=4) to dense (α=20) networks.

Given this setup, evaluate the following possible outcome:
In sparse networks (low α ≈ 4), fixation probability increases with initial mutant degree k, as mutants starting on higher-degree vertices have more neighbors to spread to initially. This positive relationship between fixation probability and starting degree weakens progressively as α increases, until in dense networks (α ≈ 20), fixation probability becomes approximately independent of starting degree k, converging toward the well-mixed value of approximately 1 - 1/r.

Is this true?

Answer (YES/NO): NO